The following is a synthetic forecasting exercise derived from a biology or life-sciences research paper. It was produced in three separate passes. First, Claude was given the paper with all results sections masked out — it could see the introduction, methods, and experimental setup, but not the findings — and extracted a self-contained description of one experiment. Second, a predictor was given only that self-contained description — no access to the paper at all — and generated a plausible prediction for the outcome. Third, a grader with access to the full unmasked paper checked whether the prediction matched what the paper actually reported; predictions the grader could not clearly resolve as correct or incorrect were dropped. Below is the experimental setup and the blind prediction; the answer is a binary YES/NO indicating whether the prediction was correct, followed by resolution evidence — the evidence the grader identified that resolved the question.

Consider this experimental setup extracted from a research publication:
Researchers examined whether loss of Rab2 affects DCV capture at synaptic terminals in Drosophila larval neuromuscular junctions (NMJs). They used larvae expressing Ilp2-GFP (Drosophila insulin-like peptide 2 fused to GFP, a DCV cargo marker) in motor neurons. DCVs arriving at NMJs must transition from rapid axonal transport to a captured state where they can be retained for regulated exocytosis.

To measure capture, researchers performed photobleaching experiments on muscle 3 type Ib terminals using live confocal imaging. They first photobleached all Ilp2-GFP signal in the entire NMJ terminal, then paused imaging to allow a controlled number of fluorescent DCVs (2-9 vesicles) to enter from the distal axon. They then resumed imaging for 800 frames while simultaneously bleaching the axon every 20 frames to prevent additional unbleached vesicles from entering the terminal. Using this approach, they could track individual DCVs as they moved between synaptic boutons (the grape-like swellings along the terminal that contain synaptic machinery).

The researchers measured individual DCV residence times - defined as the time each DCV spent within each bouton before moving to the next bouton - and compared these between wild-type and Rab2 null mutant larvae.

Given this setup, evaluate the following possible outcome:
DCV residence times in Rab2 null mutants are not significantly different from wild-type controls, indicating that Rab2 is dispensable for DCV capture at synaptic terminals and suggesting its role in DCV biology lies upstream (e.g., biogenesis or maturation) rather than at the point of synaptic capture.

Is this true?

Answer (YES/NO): YES